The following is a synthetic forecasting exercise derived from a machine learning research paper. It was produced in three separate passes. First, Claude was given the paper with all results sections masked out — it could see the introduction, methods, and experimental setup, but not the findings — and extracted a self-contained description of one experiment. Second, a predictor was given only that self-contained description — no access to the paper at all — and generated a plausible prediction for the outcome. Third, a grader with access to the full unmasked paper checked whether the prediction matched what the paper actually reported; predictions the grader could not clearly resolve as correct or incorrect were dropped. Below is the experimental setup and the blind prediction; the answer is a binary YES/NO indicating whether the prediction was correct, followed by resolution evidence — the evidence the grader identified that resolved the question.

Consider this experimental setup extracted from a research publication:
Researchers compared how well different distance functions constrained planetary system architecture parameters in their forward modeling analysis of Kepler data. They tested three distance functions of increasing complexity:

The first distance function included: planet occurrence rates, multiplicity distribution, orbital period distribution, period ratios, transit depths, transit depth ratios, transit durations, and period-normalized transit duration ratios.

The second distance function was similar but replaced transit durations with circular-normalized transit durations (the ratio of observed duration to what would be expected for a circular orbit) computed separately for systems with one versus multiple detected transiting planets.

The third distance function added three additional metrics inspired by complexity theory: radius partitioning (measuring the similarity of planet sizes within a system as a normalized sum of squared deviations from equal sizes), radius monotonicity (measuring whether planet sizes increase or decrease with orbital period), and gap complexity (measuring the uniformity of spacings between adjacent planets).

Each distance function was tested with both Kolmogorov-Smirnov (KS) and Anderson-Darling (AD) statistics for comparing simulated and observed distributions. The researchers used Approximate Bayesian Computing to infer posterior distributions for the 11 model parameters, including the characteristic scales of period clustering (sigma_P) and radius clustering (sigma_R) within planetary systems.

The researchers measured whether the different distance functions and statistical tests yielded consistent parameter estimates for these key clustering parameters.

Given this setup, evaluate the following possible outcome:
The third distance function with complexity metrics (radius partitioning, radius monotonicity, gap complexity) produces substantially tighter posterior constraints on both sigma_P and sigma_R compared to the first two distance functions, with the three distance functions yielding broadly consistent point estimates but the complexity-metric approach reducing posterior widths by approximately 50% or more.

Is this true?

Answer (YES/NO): NO